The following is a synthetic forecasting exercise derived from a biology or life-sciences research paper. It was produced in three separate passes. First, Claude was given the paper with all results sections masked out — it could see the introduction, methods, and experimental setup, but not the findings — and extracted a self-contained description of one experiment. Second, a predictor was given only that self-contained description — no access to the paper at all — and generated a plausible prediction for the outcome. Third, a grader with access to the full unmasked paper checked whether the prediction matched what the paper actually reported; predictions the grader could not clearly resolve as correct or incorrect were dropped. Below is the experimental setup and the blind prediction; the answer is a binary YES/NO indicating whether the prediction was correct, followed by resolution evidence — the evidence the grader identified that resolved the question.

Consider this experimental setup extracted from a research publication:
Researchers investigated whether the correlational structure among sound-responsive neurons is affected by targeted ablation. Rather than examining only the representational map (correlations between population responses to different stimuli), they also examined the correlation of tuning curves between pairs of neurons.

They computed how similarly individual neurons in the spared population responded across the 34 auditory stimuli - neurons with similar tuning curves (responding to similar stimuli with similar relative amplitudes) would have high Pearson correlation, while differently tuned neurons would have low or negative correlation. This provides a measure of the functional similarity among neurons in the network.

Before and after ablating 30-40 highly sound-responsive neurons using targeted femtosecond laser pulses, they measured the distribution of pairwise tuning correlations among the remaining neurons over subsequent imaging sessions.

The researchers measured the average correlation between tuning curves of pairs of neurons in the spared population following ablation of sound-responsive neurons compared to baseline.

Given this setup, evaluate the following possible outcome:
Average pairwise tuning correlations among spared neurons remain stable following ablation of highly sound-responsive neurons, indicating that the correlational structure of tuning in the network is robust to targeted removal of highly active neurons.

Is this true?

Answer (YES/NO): NO